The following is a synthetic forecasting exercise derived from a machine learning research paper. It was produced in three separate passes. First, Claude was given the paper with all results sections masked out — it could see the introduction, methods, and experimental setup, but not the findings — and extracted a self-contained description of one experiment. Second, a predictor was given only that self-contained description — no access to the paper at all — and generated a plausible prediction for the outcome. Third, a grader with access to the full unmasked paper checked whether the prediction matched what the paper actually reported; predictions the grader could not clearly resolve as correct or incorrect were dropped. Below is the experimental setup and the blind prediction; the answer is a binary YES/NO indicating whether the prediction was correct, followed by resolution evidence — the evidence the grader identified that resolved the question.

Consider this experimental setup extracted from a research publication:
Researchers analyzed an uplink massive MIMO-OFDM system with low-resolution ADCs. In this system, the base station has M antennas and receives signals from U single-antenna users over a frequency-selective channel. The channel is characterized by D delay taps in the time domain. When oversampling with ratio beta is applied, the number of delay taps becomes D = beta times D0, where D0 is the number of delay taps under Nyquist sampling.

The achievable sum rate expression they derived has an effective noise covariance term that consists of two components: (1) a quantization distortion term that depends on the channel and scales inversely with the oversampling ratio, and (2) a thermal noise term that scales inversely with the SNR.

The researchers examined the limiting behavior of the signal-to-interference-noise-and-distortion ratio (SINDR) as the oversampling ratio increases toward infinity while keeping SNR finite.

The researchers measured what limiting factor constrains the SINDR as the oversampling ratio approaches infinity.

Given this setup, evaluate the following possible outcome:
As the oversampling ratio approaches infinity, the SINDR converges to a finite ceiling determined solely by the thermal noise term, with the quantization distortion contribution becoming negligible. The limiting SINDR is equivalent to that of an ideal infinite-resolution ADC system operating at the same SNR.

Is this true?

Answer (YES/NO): NO